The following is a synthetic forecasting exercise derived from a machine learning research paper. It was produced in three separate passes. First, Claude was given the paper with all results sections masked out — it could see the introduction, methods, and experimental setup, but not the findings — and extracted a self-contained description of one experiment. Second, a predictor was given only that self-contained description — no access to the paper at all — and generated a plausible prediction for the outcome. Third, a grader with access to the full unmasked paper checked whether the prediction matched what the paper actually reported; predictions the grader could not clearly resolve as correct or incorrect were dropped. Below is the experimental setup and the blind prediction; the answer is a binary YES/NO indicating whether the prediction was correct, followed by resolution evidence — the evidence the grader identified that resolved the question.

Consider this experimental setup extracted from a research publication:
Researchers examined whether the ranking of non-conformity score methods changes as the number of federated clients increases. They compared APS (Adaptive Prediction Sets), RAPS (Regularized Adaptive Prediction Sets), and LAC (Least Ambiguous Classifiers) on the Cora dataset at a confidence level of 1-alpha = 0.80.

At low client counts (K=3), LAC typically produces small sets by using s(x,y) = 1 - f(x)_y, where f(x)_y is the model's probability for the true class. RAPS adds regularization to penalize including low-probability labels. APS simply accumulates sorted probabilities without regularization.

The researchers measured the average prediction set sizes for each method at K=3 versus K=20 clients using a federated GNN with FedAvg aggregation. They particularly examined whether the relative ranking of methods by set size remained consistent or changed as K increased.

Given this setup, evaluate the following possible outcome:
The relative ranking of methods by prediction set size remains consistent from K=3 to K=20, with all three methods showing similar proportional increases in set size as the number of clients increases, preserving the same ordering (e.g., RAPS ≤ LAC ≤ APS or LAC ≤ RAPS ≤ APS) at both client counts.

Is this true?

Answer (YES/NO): NO